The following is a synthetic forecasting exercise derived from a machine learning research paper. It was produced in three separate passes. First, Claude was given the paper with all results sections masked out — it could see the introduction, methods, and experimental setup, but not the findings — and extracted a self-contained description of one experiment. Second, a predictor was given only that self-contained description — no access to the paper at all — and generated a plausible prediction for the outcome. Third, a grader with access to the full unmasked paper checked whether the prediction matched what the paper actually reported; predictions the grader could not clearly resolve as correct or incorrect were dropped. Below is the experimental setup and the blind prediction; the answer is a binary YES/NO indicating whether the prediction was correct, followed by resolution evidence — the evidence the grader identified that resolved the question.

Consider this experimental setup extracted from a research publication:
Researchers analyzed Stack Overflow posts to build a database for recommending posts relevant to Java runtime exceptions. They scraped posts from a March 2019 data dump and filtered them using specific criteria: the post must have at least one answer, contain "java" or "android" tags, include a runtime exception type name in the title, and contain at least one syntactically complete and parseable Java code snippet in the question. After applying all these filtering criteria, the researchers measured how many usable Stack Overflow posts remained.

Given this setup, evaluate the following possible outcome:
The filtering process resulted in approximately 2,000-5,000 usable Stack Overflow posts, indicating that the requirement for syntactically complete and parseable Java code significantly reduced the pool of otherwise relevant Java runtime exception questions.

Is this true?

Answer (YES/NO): NO